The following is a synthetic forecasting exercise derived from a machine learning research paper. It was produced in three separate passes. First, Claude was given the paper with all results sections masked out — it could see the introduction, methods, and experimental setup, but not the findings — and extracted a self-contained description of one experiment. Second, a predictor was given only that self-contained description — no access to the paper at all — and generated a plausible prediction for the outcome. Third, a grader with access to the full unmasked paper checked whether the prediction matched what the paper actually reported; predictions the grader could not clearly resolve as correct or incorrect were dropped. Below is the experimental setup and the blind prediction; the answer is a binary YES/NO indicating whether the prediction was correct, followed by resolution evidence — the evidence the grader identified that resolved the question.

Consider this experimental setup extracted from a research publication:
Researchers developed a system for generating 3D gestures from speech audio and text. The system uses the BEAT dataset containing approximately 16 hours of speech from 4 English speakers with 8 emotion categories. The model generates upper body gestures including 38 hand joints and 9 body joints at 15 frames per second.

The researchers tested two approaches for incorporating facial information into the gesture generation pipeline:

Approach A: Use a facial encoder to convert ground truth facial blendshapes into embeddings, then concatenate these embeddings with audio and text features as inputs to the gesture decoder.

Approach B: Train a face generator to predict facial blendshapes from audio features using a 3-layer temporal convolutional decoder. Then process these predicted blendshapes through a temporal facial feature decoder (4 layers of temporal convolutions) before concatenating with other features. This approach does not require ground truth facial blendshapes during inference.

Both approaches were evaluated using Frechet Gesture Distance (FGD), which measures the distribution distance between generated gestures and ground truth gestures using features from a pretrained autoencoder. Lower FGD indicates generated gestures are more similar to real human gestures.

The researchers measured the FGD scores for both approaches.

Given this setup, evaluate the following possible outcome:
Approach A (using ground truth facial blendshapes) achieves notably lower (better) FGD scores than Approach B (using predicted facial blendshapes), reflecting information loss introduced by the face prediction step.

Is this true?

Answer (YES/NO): NO